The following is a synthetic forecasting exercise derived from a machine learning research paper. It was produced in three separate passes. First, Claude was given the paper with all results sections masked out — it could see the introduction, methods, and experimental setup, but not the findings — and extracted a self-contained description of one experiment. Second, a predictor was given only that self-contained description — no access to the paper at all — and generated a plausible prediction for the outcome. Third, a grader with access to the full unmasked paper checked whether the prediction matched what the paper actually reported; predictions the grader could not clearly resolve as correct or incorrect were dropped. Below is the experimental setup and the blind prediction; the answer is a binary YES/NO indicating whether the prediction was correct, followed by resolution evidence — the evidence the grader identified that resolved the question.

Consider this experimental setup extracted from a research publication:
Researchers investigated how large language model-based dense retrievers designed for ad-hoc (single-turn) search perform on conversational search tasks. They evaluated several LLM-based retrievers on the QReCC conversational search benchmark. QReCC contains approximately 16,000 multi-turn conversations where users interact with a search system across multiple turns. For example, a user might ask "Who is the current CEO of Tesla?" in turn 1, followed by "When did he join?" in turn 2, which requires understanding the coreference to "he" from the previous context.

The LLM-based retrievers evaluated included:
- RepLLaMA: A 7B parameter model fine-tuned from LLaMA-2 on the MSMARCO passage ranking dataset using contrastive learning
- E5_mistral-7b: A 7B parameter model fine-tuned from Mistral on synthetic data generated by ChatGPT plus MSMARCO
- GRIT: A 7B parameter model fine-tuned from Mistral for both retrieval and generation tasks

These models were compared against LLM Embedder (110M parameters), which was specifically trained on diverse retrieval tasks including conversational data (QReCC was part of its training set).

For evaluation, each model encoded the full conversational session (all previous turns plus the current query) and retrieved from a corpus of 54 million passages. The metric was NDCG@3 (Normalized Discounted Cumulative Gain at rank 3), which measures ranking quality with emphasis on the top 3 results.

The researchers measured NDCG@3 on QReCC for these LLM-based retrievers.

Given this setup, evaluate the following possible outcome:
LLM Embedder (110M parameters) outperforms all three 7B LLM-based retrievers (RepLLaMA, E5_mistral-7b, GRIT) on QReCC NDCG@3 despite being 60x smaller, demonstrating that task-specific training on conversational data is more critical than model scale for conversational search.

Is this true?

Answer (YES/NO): YES